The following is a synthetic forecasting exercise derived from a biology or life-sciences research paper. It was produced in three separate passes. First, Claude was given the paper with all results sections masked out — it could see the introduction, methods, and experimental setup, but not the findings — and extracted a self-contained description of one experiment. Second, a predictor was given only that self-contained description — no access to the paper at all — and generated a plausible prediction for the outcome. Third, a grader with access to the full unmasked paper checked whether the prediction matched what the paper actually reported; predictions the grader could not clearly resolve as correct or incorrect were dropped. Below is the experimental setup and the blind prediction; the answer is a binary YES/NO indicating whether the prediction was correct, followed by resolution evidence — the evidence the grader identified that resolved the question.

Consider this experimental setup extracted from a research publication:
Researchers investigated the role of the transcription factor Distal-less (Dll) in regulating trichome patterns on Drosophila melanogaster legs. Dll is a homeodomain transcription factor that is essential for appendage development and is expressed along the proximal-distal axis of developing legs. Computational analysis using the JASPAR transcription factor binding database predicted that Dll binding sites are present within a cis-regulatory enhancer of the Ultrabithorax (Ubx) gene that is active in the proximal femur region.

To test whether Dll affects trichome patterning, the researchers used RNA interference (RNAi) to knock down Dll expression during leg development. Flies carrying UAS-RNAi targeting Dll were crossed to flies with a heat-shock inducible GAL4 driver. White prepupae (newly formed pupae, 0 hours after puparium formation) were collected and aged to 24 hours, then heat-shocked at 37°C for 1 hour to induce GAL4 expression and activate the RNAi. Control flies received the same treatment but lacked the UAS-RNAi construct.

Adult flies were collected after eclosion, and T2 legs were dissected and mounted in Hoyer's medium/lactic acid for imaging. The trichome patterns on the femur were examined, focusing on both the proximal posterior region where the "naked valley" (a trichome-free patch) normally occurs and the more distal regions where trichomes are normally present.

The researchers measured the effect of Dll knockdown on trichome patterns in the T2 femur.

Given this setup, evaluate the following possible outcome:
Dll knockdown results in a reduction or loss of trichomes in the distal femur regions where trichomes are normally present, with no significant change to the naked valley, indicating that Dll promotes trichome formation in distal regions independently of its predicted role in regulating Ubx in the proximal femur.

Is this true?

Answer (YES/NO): NO